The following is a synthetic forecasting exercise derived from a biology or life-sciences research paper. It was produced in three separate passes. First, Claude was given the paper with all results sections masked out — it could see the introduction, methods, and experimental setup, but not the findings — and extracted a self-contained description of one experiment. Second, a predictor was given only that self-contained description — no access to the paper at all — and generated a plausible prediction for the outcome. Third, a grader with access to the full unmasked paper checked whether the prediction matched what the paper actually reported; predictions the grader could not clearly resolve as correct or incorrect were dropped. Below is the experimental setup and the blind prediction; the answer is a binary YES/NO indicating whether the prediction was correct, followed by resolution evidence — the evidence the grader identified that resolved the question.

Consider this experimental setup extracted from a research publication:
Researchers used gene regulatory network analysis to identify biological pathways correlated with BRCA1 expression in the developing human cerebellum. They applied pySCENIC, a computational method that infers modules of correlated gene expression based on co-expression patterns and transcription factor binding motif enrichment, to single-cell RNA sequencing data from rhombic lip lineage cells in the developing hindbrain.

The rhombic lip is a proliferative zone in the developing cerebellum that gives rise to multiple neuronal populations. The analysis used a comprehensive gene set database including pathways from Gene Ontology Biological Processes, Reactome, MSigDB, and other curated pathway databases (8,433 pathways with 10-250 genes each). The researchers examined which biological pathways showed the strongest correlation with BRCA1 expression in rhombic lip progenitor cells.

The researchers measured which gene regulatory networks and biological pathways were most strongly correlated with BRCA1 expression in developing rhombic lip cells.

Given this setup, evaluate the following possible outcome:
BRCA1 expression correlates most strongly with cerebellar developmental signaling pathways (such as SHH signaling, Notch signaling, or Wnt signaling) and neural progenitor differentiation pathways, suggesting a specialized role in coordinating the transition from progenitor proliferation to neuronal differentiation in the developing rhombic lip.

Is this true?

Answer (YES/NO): NO